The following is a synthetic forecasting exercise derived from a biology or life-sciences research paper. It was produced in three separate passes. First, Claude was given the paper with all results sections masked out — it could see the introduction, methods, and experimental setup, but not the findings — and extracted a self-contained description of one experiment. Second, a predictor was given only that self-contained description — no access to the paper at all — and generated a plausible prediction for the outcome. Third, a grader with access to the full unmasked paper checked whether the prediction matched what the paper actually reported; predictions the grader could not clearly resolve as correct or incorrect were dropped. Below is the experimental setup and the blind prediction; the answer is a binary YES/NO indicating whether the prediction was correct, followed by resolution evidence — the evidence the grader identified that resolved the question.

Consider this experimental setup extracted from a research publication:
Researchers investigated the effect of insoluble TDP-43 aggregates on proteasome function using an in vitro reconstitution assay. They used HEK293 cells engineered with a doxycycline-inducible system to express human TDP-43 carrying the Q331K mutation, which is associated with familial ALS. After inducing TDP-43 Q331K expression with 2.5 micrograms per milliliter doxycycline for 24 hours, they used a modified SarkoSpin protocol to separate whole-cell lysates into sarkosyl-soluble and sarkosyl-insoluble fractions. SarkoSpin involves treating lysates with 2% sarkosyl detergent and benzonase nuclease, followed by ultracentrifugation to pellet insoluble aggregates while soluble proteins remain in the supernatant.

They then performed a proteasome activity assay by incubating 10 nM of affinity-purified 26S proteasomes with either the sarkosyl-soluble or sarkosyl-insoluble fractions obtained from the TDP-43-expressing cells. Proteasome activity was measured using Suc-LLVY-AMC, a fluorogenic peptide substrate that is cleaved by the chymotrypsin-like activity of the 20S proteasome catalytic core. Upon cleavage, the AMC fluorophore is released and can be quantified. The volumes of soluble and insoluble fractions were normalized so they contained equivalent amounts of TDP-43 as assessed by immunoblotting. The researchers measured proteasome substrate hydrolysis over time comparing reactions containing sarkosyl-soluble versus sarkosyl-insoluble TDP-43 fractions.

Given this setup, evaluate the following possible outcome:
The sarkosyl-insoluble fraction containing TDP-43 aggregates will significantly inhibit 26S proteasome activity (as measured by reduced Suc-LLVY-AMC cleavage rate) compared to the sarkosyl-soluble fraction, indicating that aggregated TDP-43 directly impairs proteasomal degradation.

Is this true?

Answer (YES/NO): YES